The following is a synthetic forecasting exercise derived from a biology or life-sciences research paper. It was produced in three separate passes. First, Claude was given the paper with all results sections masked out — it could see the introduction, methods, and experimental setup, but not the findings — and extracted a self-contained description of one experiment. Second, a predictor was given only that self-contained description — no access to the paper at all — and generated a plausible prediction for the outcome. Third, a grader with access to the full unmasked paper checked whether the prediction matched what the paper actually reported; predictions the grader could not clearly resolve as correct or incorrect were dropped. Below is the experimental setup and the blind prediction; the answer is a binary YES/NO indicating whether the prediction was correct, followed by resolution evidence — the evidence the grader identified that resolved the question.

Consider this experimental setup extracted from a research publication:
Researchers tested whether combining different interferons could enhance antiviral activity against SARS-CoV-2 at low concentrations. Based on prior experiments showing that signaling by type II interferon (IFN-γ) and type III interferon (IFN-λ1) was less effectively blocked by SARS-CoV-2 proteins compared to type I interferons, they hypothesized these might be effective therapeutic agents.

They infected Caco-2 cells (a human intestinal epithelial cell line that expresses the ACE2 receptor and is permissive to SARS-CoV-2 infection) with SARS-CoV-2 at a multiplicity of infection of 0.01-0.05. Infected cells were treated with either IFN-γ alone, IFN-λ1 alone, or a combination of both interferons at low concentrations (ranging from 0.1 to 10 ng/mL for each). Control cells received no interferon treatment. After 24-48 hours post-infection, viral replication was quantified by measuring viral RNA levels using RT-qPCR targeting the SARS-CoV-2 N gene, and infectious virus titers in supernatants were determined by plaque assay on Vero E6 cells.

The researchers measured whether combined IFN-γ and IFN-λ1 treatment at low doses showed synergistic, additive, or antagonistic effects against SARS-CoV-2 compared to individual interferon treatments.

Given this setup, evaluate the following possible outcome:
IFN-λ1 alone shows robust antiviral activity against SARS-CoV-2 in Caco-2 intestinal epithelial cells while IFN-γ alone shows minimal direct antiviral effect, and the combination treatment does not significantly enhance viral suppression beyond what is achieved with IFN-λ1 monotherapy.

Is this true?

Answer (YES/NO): NO